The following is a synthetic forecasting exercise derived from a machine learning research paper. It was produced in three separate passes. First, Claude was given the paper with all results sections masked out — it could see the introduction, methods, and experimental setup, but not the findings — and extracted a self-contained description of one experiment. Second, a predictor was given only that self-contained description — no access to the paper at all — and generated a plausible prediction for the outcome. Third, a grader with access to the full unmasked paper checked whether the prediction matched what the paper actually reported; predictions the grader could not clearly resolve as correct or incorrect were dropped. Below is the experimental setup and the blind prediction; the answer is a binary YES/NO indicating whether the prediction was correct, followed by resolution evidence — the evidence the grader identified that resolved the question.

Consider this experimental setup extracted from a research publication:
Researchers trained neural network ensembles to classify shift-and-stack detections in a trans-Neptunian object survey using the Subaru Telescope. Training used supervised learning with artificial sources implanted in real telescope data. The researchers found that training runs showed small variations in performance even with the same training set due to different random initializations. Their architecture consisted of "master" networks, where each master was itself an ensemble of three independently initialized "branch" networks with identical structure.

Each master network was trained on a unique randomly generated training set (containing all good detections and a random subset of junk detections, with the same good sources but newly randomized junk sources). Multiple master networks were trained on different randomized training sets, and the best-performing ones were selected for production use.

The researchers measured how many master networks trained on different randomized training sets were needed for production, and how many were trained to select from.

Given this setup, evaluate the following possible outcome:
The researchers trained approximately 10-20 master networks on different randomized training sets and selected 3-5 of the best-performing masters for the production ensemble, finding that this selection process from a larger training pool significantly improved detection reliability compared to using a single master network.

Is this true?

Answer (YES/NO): NO